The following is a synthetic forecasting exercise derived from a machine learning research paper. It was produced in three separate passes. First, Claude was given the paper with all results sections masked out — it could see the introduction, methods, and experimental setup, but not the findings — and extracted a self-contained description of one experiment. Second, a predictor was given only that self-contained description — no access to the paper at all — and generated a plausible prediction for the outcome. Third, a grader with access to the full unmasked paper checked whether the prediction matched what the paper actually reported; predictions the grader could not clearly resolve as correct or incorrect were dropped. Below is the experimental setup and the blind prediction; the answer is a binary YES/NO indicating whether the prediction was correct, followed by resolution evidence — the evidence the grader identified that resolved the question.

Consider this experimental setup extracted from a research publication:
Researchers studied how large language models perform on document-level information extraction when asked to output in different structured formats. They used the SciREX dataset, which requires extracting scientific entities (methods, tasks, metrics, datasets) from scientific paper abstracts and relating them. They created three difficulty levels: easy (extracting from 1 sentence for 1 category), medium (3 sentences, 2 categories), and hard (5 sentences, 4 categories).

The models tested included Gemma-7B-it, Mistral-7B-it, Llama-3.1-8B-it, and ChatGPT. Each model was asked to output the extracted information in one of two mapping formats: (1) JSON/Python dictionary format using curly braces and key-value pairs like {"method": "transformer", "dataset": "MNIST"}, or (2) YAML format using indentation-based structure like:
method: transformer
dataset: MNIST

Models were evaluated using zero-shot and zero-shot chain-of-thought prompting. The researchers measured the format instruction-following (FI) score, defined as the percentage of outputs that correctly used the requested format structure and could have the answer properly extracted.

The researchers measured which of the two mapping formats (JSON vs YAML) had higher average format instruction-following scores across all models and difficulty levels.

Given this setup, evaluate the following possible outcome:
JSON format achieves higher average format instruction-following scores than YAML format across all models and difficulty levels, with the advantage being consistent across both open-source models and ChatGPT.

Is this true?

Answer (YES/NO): NO